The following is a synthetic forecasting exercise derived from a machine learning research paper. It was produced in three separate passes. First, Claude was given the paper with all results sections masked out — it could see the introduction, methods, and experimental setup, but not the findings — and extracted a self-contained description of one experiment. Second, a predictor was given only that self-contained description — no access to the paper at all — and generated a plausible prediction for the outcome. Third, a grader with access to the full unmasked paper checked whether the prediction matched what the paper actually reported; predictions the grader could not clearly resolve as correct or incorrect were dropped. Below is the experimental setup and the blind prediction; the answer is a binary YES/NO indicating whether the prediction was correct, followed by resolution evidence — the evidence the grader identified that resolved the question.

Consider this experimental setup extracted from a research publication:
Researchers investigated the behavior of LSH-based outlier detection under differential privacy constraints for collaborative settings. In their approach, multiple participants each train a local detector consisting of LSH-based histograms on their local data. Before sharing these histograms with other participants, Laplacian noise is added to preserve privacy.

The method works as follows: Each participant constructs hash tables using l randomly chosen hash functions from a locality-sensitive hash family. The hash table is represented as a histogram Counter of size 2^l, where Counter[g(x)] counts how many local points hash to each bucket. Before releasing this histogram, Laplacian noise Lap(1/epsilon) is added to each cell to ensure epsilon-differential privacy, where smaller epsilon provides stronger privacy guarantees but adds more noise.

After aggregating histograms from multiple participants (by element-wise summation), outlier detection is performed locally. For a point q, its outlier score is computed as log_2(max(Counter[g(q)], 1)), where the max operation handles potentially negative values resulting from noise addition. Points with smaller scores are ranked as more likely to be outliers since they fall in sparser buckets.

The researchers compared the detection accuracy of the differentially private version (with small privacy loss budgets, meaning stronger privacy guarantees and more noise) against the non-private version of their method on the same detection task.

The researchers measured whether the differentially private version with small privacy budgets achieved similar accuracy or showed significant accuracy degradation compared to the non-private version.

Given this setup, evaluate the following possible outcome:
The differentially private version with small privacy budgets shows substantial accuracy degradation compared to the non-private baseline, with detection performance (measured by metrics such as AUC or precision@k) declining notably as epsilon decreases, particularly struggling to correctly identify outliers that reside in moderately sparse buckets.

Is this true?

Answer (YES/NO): NO